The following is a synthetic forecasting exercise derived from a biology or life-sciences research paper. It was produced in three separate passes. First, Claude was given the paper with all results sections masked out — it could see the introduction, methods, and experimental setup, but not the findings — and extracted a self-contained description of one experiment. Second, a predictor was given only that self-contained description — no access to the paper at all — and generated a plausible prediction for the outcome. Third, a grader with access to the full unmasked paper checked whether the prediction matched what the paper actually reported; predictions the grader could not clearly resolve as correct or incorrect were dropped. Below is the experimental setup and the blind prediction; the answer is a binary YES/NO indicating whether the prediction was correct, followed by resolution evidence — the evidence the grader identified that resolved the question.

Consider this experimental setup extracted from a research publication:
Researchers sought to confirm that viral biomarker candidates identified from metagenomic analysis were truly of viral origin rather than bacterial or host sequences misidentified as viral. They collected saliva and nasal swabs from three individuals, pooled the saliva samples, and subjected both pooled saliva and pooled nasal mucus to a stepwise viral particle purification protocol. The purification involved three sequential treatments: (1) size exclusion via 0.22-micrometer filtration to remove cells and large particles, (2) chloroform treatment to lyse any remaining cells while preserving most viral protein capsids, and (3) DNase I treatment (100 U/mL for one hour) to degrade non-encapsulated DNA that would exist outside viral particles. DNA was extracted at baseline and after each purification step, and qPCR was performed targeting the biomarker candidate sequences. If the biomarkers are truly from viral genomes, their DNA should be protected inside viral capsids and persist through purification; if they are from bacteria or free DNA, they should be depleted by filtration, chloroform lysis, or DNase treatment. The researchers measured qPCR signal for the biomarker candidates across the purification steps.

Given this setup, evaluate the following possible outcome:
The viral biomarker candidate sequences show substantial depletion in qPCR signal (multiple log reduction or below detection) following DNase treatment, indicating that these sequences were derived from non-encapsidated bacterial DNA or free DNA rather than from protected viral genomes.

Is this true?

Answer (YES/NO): NO